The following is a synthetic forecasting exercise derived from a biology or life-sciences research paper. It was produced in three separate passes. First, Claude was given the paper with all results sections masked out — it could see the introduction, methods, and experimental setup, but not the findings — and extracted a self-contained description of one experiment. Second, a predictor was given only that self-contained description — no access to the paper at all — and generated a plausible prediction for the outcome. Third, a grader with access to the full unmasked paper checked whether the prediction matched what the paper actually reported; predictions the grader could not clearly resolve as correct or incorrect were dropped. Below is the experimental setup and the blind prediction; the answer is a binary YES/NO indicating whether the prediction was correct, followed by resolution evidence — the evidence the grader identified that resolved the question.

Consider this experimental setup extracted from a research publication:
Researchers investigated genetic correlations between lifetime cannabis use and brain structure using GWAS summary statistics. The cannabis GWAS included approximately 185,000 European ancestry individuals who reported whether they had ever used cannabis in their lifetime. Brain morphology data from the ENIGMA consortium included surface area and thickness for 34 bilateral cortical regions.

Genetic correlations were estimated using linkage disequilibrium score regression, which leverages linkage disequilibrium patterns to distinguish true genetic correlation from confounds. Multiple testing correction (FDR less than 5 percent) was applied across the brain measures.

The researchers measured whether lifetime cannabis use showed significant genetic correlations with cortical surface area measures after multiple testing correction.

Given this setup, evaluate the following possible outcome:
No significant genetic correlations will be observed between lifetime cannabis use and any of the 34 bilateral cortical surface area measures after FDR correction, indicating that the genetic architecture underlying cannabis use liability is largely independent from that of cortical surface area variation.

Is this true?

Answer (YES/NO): NO